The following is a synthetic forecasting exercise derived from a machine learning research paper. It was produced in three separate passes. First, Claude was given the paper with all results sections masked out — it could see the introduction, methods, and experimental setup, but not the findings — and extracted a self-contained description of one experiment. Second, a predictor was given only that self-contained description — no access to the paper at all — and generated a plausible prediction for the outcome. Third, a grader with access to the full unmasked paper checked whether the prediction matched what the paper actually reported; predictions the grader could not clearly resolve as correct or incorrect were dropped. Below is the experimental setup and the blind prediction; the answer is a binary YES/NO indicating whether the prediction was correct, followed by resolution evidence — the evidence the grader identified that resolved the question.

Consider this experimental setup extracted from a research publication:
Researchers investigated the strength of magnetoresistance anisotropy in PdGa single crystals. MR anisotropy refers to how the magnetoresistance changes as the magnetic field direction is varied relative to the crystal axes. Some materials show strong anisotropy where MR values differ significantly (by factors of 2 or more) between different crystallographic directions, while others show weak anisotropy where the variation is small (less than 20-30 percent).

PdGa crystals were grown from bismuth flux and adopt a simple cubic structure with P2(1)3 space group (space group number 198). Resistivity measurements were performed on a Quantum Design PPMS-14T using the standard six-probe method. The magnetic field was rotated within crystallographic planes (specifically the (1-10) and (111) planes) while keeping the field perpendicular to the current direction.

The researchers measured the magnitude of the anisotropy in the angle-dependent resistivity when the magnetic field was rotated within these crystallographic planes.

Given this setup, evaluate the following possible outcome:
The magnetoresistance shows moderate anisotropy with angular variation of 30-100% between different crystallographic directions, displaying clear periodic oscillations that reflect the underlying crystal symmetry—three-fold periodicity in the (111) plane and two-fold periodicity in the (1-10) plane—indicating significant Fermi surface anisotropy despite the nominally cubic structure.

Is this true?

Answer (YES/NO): NO